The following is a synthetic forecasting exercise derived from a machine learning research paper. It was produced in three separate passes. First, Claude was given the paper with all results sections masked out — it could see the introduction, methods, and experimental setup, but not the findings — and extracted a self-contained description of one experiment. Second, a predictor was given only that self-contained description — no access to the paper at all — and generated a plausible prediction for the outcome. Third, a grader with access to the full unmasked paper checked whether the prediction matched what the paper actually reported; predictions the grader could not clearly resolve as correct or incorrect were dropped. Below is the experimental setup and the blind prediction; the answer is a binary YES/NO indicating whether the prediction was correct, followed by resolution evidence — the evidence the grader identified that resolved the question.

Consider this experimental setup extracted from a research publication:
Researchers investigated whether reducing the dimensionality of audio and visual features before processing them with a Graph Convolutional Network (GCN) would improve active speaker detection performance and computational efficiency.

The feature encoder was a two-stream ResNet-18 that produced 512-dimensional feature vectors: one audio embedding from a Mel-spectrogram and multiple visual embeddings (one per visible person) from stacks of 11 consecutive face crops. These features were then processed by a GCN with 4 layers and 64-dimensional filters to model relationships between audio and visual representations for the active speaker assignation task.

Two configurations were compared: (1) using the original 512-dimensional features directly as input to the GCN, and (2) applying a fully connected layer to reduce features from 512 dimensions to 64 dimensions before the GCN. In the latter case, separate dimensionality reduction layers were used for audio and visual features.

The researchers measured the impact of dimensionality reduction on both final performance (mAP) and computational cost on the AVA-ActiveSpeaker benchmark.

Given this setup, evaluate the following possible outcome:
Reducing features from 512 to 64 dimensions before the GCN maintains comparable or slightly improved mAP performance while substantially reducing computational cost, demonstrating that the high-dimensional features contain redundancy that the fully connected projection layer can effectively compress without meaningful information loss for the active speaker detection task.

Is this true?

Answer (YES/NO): YES